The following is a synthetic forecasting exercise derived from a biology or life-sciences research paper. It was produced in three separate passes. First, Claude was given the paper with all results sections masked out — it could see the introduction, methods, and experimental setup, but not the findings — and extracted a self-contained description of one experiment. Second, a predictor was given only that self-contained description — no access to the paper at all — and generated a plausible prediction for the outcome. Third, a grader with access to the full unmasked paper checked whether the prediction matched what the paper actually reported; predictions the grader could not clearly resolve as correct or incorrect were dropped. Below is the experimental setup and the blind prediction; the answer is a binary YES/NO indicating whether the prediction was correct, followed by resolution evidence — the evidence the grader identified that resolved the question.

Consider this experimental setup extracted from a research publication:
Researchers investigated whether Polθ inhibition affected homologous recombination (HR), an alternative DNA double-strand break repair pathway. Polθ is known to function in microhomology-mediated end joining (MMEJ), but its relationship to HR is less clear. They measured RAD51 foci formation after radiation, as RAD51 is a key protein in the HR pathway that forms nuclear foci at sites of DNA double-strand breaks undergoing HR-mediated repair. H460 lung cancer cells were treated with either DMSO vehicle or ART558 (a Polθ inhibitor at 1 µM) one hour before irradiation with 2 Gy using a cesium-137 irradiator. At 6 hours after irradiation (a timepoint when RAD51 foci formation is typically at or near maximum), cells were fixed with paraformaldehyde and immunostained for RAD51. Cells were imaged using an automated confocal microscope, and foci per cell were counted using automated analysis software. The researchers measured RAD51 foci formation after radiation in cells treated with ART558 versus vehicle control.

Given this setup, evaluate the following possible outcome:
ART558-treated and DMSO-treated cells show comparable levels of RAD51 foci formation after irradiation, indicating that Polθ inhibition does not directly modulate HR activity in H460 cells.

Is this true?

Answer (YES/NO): YES